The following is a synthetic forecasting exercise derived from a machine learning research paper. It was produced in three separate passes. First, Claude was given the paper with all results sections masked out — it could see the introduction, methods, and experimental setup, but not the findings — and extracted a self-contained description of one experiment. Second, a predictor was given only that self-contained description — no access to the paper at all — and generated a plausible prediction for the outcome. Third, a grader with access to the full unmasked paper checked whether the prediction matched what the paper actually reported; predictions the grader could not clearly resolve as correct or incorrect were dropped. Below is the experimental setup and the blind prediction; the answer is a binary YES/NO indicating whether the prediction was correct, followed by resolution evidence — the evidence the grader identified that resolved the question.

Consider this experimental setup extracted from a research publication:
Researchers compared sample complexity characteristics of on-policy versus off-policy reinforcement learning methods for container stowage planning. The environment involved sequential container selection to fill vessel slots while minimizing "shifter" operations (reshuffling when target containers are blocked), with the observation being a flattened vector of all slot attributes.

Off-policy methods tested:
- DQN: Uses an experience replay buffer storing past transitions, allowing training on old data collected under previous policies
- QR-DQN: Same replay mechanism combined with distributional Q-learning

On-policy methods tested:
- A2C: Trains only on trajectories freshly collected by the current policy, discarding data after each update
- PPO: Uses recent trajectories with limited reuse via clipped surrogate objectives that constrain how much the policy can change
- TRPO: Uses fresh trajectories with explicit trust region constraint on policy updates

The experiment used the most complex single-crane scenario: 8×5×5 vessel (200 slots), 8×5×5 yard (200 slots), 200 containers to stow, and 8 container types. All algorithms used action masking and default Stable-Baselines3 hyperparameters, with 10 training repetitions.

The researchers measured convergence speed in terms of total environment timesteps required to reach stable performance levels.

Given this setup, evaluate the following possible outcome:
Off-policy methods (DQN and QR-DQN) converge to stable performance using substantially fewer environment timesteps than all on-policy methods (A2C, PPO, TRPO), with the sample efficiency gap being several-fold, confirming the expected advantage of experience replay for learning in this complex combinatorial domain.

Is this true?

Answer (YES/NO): NO